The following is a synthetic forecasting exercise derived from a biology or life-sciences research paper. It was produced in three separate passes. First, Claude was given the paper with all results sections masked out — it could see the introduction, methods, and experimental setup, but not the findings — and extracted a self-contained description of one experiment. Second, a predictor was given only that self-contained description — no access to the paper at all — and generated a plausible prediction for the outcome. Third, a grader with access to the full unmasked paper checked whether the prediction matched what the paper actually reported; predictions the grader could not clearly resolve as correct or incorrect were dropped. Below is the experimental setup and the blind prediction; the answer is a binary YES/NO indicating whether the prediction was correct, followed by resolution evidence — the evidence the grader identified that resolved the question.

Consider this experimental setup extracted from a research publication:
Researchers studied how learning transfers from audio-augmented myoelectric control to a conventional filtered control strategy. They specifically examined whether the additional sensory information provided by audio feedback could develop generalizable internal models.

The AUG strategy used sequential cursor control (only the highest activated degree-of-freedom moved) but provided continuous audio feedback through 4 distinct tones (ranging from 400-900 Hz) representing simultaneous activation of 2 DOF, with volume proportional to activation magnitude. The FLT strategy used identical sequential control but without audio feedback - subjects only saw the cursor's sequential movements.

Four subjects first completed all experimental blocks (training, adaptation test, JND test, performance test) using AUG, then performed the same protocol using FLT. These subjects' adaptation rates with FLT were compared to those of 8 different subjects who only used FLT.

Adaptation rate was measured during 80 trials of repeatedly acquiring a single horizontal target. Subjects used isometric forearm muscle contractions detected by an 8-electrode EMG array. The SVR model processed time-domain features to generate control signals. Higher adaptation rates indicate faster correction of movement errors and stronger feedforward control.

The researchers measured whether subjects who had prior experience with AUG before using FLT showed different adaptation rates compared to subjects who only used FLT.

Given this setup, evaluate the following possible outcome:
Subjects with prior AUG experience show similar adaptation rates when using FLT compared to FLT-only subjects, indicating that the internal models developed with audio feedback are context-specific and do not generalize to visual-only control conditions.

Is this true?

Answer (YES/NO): YES